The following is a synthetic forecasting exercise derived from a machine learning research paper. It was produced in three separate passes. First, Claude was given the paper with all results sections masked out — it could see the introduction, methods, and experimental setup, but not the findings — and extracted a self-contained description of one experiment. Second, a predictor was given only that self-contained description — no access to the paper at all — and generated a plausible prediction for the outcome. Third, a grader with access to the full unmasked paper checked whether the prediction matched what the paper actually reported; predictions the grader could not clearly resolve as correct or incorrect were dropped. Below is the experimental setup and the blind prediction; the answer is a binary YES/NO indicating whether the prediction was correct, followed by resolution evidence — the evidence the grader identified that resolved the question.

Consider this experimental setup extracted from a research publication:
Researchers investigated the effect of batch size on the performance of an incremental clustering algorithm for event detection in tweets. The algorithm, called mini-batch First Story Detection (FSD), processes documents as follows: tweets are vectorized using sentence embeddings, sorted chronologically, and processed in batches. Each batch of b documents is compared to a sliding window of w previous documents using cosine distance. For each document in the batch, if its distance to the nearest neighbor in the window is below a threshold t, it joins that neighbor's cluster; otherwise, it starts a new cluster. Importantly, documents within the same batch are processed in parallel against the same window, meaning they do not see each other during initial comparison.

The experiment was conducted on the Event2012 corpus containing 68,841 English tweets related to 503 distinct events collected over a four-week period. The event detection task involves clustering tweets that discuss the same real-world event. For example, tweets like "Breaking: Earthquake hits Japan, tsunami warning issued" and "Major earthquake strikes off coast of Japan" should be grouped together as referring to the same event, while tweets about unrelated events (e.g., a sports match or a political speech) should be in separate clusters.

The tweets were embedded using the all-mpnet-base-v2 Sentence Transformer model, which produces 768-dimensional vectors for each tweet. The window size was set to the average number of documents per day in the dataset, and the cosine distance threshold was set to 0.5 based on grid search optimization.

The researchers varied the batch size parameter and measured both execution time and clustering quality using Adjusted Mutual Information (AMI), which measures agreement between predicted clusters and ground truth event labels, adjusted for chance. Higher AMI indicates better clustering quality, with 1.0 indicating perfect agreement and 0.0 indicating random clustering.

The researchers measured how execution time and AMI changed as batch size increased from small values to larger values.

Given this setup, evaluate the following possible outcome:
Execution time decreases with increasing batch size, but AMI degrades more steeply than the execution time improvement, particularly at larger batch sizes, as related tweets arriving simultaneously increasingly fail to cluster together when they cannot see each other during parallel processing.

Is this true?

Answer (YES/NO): NO